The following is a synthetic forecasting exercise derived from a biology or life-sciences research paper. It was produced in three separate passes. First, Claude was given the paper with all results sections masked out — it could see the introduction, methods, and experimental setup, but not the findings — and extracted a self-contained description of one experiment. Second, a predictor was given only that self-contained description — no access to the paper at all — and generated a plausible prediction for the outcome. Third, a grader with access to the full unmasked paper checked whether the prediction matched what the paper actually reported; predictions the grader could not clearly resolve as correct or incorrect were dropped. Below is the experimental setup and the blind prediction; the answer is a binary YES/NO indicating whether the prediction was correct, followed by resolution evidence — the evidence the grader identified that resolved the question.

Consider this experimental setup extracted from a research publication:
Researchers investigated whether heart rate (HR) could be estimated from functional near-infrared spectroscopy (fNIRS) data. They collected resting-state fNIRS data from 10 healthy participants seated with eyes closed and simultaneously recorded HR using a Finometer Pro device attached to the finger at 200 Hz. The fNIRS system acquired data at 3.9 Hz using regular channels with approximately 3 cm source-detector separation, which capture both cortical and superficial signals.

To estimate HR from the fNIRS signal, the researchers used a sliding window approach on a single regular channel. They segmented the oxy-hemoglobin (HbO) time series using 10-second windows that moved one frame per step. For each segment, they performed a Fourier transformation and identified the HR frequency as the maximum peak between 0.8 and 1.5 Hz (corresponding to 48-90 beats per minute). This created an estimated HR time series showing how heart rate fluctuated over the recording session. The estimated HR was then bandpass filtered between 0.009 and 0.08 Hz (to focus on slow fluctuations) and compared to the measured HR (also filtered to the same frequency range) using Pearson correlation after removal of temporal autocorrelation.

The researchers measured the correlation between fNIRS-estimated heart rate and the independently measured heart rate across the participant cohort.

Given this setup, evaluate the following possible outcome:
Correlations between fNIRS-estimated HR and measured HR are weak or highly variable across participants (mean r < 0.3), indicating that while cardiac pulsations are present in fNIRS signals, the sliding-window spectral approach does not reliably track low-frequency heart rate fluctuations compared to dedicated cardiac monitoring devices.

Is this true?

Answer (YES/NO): NO